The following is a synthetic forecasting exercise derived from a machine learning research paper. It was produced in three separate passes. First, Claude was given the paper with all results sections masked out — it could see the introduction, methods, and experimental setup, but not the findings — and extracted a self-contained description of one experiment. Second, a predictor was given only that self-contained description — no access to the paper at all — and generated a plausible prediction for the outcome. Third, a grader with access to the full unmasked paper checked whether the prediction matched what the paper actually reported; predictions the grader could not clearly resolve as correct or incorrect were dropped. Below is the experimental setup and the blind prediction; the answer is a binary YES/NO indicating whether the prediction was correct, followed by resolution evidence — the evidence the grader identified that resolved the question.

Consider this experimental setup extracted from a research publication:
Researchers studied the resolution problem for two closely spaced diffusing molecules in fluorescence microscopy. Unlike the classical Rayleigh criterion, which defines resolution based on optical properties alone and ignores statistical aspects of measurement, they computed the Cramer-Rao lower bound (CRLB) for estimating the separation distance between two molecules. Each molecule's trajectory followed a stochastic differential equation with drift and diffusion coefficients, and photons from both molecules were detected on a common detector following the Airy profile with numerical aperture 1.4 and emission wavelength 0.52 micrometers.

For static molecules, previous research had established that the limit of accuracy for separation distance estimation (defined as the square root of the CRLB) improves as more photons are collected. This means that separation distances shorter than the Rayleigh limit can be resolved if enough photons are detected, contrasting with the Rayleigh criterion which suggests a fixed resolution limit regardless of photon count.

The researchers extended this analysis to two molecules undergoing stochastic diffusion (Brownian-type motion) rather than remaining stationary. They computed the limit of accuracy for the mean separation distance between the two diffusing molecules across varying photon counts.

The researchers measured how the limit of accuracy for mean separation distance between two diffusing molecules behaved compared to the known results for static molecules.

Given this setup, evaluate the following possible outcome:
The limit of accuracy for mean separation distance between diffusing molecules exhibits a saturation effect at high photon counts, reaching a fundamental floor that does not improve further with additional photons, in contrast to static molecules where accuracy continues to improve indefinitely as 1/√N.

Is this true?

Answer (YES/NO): NO